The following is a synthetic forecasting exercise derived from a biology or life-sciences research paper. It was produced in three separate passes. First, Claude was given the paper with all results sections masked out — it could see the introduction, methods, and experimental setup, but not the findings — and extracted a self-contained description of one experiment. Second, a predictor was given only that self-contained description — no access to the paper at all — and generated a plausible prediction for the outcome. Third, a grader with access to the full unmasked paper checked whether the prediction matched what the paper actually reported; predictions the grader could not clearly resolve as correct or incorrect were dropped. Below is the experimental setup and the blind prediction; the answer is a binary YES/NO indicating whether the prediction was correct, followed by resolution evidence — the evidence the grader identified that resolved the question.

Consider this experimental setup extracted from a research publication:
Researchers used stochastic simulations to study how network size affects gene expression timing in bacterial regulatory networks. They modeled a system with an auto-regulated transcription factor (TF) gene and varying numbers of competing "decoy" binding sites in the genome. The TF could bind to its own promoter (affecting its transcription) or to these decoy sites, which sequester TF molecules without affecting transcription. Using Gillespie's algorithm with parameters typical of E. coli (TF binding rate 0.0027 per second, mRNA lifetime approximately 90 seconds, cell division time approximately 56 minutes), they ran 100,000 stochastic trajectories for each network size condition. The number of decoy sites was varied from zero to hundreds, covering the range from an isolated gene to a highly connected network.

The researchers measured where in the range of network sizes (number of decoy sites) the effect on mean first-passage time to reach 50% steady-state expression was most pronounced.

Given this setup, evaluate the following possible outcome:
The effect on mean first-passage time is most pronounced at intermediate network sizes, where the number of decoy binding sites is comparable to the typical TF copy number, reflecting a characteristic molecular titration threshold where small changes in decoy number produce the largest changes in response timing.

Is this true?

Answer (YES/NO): YES